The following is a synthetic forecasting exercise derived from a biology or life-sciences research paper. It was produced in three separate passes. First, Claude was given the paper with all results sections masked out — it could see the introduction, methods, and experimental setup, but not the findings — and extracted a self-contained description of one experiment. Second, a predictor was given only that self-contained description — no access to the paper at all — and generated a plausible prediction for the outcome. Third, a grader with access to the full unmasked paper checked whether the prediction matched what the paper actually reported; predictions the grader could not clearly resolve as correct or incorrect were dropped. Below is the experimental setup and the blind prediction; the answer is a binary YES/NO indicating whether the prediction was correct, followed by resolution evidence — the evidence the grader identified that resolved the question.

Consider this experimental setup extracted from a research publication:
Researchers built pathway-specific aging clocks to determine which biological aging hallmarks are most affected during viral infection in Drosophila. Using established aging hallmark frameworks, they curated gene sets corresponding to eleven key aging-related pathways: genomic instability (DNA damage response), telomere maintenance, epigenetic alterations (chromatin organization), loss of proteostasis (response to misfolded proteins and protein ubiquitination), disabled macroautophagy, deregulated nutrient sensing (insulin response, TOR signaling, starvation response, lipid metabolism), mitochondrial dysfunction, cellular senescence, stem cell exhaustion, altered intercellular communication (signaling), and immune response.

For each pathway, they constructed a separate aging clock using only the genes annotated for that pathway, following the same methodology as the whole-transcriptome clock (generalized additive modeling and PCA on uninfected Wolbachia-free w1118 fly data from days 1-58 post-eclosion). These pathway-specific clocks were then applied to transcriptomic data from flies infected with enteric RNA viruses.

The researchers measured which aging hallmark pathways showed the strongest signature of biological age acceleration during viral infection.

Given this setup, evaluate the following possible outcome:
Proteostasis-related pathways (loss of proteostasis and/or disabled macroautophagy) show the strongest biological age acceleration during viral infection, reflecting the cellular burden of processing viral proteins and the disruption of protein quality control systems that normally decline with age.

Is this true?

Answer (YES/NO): NO